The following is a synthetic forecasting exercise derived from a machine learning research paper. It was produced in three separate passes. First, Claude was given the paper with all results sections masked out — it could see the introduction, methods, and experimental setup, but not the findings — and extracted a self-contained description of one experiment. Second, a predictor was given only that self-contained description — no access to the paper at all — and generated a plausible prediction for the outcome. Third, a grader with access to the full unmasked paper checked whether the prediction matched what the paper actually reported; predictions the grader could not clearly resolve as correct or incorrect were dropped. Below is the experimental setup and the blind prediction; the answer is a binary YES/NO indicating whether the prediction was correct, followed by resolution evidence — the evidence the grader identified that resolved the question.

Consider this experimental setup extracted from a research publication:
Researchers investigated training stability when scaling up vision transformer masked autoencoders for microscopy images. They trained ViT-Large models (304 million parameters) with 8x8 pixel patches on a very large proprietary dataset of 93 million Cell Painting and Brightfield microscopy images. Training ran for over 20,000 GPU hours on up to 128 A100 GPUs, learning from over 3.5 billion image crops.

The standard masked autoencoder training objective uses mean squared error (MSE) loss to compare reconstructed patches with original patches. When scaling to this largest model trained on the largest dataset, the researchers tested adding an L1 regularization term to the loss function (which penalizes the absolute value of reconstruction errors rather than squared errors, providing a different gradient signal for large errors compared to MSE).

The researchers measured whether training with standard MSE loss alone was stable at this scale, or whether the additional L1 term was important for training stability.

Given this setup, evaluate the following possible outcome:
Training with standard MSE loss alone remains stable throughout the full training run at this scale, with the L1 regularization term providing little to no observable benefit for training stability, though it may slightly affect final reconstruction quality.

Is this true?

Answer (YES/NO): NO